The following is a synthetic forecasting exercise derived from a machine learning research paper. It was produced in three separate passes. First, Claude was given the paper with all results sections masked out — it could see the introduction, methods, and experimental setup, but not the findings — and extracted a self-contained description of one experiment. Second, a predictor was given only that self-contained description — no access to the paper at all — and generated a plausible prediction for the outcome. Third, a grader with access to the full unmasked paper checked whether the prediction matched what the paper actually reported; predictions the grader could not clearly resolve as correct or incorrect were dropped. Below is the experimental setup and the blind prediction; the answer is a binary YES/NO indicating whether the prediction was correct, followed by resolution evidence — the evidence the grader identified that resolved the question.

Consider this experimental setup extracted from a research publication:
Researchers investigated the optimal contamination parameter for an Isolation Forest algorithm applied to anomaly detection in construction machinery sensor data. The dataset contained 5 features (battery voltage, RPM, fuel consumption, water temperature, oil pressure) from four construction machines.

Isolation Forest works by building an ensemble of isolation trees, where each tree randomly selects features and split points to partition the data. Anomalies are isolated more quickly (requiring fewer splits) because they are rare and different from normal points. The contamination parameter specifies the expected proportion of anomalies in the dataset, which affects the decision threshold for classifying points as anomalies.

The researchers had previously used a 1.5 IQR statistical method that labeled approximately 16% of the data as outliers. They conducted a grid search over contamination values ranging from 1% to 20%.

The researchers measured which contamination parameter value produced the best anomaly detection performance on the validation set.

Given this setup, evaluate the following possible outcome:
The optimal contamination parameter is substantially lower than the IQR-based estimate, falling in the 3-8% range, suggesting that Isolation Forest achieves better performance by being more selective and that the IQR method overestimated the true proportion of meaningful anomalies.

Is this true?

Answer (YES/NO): YES